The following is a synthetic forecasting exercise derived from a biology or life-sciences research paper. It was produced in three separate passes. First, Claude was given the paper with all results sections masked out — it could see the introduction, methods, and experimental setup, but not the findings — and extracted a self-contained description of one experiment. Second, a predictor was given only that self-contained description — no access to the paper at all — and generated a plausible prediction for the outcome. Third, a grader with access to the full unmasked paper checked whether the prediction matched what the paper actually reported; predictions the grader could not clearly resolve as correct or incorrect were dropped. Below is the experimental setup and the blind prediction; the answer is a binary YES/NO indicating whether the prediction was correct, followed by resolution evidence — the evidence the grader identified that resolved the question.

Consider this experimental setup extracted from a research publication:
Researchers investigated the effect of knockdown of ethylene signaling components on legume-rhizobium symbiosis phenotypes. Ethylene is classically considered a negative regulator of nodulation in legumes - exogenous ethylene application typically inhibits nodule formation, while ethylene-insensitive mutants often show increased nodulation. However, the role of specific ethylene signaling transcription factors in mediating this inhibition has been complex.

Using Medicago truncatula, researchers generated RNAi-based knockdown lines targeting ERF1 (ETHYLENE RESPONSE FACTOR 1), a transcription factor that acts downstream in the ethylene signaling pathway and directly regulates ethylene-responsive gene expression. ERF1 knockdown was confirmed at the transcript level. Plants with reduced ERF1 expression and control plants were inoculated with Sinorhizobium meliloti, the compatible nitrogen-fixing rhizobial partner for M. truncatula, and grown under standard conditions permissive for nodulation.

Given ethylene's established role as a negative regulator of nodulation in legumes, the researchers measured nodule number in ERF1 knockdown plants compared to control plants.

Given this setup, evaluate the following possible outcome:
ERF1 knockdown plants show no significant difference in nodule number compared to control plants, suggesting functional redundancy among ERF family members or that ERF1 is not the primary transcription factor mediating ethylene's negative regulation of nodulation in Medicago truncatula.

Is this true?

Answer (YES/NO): NO